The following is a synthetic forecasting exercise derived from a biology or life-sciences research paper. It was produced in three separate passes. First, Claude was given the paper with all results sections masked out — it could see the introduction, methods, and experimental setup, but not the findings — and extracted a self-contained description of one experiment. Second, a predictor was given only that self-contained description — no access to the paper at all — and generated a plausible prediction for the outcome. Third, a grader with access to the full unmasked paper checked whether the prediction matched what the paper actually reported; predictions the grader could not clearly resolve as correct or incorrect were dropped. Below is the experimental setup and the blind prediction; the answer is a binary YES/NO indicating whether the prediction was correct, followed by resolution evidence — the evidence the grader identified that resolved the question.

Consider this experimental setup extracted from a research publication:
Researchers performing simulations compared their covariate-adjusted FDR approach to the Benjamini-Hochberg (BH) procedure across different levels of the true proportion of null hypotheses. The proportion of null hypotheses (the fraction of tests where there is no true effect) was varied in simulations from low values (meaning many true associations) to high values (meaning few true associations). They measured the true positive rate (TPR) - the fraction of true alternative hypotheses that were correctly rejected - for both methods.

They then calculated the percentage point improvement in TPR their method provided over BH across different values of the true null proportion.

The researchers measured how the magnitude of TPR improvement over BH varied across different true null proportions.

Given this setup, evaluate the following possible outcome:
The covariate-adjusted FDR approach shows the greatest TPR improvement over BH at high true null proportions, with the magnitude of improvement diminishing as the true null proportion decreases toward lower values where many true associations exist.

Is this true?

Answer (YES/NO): NO